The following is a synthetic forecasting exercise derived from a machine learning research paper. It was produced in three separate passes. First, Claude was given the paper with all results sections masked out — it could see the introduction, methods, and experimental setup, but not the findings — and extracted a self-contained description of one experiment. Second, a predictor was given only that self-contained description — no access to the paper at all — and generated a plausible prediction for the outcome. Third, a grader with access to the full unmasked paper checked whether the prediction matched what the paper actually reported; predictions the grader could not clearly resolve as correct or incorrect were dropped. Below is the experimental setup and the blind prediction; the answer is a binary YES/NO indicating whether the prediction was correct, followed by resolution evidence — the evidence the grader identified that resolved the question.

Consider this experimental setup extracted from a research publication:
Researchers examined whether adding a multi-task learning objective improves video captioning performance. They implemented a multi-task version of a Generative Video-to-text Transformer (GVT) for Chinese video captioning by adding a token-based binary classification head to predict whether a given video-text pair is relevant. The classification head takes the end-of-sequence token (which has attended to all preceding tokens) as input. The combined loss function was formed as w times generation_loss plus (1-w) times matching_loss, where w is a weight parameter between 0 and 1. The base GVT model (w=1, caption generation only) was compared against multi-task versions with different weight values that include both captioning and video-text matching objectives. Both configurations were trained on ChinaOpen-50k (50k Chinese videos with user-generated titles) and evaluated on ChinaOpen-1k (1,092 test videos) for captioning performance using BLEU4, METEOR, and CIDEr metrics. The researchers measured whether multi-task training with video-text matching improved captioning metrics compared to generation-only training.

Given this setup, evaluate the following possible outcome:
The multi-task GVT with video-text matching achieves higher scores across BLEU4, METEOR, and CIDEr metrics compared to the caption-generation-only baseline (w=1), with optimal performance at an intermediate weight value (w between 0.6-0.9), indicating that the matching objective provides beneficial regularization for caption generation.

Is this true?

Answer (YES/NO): NO